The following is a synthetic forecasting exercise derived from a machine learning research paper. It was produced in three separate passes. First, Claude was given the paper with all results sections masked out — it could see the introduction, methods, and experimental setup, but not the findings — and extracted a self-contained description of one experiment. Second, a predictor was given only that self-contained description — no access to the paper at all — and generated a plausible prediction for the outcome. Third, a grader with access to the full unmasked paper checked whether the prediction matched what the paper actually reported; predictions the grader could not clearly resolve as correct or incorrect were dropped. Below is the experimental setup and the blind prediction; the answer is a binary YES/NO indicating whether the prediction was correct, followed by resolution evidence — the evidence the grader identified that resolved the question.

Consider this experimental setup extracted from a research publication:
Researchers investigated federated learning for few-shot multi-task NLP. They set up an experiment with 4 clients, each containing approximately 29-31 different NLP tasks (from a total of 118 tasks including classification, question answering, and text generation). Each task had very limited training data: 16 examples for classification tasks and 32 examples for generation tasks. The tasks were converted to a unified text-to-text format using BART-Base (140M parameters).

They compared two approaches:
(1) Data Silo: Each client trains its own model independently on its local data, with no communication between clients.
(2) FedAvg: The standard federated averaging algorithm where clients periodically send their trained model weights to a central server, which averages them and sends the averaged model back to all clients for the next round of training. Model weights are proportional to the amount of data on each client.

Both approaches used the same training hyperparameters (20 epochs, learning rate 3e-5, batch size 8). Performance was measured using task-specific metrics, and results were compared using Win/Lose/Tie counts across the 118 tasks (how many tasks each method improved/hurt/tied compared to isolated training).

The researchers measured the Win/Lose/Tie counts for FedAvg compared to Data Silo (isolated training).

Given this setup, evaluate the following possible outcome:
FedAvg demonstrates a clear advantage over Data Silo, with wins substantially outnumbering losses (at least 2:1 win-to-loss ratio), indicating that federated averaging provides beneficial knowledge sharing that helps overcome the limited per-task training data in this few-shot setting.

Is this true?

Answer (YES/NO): NO